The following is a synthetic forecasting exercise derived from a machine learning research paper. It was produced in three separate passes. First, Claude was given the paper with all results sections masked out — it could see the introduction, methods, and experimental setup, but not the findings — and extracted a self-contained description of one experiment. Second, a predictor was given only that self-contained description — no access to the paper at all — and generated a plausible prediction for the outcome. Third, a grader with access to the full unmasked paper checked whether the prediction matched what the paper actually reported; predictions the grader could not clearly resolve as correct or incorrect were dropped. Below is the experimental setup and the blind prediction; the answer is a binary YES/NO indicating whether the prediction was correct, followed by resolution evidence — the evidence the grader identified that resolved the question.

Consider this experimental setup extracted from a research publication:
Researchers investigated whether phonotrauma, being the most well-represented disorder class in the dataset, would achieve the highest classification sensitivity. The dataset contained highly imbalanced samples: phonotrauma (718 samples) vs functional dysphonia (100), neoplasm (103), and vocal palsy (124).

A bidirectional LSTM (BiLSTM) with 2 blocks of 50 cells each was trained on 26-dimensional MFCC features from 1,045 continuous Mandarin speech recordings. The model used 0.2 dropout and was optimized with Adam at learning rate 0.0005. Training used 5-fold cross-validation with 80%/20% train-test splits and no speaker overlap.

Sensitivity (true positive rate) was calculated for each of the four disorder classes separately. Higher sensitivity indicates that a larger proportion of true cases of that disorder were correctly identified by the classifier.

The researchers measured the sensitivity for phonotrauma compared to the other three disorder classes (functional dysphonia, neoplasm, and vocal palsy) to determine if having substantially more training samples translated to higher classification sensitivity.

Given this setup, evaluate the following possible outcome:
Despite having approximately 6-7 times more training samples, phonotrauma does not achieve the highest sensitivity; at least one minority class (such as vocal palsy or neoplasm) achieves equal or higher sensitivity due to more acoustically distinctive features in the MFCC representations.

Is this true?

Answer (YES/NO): NO